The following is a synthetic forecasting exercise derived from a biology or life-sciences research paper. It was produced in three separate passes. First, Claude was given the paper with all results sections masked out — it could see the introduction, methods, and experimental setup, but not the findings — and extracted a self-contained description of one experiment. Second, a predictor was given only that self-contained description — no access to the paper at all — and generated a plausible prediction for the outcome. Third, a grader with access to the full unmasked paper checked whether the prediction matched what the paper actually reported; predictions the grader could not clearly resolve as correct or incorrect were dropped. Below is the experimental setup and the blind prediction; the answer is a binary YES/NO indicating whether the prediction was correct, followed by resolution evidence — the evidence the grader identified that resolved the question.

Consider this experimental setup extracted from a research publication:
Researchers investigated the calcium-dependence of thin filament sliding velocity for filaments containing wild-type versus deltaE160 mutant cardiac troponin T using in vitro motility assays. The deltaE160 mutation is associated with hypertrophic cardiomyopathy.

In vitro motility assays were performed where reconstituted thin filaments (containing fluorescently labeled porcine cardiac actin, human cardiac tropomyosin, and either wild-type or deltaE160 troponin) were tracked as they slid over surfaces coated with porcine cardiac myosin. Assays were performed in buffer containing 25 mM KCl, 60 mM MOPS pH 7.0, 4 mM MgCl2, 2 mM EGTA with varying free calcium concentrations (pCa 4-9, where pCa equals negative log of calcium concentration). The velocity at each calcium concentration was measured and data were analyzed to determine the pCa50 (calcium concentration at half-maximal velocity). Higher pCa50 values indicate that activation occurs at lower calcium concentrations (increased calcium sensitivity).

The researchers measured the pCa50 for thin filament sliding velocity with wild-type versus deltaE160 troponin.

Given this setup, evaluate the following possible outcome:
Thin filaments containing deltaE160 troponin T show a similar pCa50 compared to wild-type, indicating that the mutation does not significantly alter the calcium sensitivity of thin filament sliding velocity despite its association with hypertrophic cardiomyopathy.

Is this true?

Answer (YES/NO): NO